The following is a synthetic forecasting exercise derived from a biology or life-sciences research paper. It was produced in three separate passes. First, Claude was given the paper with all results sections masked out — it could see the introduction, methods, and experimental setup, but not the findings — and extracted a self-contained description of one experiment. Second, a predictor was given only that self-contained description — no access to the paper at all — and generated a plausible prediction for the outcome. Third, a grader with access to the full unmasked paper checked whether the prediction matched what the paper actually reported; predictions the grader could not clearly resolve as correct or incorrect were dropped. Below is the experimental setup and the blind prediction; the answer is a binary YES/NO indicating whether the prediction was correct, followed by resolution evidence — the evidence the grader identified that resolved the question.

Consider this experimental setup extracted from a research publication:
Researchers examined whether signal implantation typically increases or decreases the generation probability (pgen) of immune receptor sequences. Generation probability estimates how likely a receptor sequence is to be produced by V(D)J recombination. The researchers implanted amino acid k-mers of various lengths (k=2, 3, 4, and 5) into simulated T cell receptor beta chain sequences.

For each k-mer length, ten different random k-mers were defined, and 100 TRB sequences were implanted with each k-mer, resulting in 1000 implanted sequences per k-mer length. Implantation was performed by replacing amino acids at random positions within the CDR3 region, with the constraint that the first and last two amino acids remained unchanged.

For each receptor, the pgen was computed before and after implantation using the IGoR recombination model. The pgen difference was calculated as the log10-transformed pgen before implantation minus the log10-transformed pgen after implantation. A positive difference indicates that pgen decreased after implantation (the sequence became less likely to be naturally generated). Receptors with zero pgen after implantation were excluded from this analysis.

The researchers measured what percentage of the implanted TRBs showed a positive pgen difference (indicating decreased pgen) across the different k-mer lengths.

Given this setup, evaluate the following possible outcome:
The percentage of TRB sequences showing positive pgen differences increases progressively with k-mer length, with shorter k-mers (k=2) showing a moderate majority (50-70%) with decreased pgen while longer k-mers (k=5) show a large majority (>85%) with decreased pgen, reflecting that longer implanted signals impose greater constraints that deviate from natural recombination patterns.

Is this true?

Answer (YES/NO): NO